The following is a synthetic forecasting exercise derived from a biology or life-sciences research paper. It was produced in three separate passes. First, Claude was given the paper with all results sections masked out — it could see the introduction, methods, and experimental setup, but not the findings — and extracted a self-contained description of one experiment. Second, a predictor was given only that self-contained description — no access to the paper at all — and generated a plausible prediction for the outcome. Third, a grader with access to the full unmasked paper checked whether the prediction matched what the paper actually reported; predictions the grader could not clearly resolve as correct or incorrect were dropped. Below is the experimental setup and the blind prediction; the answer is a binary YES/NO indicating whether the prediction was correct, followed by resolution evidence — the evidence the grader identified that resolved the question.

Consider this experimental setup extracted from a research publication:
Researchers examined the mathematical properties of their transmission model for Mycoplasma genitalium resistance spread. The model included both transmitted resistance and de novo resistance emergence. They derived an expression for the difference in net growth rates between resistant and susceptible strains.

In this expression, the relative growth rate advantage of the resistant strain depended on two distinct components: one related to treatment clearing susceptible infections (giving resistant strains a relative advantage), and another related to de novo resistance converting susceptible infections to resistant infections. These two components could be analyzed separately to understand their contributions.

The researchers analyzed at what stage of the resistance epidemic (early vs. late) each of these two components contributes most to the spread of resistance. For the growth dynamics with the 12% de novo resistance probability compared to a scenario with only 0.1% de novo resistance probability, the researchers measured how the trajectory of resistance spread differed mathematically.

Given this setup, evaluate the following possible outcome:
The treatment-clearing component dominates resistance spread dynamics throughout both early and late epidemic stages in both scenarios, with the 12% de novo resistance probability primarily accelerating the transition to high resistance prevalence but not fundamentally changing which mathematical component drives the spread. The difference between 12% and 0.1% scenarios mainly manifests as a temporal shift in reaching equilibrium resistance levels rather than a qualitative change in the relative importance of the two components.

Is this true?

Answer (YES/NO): NO